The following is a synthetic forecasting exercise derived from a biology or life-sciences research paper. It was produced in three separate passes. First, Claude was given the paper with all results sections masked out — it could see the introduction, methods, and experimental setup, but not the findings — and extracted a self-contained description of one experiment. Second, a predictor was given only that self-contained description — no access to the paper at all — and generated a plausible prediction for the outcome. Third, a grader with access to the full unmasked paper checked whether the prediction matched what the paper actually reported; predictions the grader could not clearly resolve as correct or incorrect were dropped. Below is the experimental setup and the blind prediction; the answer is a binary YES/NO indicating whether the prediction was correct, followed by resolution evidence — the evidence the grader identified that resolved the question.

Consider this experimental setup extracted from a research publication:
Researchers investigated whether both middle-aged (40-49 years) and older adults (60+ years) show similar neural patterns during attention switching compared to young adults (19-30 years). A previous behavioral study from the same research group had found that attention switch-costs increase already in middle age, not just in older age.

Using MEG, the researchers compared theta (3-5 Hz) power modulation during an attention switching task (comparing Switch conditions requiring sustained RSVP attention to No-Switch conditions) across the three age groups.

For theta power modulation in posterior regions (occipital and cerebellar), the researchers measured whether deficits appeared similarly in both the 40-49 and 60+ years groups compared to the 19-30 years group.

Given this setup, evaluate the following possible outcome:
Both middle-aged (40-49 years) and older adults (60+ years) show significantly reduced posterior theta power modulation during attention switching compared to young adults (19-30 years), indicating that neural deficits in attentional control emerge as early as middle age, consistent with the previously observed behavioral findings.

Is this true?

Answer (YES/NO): YES